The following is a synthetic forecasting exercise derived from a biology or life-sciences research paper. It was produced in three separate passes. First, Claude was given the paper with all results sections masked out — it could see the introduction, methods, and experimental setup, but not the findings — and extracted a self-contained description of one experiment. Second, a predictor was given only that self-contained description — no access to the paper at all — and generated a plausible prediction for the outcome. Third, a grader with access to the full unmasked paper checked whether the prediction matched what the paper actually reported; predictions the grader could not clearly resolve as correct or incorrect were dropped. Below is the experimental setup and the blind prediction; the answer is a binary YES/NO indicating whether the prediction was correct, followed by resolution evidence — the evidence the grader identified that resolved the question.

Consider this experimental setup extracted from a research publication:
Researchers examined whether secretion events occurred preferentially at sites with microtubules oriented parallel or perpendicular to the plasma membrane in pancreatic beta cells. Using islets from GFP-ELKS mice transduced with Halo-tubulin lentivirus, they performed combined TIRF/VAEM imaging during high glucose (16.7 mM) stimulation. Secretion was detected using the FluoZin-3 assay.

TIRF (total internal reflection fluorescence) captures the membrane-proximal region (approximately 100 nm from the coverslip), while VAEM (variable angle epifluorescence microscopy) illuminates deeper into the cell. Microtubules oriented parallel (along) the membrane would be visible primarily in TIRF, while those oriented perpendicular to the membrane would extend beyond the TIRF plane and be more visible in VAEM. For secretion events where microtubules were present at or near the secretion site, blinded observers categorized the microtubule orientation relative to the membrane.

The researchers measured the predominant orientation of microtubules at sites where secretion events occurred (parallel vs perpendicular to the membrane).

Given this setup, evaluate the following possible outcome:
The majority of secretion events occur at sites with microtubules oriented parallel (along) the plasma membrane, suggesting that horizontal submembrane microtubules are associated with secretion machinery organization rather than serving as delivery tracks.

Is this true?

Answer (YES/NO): NO